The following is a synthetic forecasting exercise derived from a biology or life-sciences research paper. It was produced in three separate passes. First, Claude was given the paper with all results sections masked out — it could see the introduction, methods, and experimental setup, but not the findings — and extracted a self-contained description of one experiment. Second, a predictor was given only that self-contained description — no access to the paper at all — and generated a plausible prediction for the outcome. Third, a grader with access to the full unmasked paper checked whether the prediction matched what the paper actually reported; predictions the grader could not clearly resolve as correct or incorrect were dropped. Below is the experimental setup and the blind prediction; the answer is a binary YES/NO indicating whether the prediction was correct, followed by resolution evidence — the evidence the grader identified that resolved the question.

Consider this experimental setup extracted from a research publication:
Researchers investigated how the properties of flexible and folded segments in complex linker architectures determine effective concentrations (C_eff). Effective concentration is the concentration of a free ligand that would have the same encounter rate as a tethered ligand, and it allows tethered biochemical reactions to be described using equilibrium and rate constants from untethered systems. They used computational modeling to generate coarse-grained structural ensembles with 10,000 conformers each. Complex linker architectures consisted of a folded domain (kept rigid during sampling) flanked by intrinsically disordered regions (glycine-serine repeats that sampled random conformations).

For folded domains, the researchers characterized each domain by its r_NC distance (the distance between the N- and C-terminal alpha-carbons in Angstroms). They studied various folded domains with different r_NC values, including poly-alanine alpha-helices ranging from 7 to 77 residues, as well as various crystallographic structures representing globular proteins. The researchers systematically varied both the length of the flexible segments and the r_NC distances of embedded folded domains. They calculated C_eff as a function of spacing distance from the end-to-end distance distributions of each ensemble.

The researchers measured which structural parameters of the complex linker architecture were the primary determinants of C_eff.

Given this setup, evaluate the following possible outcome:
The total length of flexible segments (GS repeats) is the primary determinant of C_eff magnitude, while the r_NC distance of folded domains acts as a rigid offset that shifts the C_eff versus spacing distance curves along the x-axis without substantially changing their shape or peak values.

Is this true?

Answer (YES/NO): NO